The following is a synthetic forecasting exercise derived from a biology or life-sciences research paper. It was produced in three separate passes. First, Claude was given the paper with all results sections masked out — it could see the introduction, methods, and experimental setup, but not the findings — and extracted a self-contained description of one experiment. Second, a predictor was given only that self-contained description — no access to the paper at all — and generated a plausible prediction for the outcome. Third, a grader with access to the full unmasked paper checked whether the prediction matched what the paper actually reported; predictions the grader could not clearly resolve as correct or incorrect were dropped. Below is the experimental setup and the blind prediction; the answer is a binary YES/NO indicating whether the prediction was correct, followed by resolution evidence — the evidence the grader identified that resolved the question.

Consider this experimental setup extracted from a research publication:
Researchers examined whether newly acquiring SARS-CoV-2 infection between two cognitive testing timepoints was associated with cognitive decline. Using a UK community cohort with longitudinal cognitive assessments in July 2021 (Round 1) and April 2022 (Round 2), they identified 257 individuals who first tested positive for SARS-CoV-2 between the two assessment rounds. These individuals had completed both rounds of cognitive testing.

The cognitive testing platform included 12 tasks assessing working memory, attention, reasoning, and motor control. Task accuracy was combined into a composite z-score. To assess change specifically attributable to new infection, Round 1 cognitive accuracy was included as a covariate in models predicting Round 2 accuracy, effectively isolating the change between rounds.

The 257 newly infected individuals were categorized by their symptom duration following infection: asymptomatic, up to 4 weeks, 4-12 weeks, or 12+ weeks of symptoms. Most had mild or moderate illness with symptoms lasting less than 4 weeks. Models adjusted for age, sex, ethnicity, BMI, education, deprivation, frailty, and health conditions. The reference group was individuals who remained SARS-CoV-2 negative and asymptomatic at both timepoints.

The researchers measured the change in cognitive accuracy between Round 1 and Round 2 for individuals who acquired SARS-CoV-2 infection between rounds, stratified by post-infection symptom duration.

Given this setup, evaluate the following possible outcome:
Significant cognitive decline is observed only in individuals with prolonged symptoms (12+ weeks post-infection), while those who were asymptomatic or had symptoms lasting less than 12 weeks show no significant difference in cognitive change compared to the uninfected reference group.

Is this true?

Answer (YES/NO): NO